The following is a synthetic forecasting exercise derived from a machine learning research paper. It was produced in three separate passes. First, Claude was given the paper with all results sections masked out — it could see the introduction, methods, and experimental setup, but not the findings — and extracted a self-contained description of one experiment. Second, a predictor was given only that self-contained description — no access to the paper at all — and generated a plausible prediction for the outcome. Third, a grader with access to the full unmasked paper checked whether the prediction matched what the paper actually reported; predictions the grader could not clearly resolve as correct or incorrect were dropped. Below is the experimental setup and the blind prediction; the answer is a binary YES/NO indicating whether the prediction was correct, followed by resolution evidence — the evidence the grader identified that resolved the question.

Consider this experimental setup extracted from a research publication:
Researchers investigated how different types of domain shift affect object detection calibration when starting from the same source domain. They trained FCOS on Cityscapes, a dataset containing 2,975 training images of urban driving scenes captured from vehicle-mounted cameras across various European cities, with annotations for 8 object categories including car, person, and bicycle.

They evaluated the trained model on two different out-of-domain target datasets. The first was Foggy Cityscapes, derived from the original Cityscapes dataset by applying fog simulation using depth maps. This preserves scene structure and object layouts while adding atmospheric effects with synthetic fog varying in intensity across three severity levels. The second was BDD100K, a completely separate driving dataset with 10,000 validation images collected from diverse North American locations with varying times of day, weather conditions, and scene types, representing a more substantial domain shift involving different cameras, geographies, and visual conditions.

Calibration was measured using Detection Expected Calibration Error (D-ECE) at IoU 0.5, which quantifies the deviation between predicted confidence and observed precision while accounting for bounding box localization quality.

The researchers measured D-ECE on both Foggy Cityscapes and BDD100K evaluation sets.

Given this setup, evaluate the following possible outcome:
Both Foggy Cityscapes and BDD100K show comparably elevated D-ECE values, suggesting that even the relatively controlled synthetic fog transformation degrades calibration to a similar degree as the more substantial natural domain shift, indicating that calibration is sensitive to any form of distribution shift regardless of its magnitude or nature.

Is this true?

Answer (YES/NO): NO